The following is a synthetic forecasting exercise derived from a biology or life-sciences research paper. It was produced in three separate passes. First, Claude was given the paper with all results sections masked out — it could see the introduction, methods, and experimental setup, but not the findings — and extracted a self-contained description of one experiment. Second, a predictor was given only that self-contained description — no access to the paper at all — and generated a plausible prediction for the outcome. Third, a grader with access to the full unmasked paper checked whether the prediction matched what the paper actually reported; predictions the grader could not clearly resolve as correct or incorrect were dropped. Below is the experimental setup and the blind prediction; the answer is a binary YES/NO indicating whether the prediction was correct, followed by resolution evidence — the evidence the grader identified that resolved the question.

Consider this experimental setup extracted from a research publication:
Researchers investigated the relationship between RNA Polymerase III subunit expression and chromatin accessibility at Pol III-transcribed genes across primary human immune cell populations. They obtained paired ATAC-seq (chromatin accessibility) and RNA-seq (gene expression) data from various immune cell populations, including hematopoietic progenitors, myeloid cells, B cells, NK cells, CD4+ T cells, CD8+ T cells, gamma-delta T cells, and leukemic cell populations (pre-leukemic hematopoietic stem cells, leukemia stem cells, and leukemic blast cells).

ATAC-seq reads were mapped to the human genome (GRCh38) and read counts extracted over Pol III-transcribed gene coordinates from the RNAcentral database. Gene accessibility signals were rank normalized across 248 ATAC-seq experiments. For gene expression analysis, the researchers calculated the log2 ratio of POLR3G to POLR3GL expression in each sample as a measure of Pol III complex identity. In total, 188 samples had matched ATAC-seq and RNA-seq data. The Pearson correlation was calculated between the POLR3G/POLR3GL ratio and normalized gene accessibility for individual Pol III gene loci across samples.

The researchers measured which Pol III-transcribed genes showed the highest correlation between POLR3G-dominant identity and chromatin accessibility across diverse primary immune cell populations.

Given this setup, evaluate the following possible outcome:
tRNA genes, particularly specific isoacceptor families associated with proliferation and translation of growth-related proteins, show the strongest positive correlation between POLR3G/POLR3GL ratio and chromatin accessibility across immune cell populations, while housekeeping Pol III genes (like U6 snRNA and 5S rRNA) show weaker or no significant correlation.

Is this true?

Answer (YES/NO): NO